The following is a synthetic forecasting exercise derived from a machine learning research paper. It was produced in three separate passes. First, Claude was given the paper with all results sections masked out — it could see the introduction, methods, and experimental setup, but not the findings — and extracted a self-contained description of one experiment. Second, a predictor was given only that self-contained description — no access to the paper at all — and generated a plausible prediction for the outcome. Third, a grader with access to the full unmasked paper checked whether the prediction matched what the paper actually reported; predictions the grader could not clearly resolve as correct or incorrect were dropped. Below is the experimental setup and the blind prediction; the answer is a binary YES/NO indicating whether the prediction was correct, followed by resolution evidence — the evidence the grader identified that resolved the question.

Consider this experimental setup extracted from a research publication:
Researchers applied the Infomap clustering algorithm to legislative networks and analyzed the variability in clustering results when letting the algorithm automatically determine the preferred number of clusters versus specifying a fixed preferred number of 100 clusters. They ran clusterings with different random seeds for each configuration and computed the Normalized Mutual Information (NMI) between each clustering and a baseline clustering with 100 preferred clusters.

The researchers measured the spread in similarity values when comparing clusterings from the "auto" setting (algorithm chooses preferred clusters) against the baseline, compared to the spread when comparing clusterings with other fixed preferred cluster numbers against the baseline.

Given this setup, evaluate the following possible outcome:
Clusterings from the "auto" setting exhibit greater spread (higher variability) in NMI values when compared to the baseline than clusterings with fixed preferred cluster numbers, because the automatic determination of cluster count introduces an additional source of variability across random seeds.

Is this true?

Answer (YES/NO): YES